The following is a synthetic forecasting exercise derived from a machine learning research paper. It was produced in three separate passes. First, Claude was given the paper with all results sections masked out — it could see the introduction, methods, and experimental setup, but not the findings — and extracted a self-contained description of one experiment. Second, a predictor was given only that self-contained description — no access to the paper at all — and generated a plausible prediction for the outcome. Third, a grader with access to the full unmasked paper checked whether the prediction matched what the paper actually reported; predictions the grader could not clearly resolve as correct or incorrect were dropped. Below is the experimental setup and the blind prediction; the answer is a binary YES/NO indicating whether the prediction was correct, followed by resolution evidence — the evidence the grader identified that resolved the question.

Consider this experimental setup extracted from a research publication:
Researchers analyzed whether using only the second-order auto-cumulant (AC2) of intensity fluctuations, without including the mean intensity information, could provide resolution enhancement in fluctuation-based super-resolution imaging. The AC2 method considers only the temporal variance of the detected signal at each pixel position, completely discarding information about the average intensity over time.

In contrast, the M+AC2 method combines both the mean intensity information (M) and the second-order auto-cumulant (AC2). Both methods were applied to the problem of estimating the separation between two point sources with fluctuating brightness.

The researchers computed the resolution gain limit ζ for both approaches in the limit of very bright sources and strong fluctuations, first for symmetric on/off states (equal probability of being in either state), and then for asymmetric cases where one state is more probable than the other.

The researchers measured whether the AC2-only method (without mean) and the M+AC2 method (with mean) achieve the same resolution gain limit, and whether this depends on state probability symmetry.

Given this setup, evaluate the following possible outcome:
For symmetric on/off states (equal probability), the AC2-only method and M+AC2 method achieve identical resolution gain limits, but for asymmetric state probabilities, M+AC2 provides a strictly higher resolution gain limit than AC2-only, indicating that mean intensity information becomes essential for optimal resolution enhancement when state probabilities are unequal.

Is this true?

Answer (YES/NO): YES